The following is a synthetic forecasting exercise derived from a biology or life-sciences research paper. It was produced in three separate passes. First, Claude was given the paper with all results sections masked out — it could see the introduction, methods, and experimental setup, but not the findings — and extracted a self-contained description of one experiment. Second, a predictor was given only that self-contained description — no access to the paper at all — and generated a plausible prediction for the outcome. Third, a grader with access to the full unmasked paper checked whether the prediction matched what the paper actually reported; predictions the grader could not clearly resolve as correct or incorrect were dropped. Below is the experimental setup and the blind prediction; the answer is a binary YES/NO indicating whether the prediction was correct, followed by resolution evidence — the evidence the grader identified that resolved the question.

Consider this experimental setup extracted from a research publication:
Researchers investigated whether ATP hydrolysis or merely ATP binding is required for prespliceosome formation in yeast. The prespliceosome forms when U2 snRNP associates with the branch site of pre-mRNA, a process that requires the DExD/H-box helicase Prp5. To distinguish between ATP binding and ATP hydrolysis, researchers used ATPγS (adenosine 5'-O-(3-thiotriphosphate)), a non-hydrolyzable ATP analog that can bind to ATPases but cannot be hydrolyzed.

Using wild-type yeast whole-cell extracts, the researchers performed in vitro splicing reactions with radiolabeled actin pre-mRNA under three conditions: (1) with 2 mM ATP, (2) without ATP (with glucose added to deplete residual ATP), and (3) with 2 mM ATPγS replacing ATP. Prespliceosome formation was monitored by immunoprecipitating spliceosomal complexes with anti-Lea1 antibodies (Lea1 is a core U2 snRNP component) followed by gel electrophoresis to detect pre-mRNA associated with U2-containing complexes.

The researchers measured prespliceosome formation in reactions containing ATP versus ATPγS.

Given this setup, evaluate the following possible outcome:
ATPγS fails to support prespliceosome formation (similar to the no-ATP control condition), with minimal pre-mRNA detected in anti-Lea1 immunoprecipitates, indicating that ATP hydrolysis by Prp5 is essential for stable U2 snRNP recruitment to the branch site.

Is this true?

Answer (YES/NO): NO